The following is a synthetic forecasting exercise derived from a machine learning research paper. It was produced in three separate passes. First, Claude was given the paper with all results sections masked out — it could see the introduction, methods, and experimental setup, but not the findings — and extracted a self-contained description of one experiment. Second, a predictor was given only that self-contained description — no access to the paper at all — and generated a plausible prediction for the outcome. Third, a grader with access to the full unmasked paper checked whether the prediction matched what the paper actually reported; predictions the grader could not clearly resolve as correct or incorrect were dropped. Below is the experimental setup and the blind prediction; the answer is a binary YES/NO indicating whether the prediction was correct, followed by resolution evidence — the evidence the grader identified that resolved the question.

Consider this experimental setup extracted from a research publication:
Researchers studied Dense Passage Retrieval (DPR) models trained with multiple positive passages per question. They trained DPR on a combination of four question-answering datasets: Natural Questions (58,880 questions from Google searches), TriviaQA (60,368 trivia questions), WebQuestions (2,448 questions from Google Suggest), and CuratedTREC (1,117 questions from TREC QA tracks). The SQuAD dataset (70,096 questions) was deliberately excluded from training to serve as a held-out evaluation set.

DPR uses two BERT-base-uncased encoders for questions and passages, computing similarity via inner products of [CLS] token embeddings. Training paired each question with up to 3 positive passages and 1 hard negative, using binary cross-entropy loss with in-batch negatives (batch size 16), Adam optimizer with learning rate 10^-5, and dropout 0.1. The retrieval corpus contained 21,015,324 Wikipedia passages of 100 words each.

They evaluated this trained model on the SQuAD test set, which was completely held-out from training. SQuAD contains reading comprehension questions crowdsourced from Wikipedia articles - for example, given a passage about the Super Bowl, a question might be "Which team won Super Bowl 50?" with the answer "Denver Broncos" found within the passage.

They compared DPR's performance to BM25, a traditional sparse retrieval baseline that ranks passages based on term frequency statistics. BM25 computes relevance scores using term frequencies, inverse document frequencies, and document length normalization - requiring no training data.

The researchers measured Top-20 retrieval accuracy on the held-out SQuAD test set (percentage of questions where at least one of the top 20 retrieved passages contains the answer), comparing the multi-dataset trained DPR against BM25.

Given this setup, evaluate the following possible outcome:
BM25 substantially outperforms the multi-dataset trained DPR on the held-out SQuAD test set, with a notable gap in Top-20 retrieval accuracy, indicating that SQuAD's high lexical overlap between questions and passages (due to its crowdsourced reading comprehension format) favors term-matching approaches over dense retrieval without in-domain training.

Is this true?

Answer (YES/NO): YES